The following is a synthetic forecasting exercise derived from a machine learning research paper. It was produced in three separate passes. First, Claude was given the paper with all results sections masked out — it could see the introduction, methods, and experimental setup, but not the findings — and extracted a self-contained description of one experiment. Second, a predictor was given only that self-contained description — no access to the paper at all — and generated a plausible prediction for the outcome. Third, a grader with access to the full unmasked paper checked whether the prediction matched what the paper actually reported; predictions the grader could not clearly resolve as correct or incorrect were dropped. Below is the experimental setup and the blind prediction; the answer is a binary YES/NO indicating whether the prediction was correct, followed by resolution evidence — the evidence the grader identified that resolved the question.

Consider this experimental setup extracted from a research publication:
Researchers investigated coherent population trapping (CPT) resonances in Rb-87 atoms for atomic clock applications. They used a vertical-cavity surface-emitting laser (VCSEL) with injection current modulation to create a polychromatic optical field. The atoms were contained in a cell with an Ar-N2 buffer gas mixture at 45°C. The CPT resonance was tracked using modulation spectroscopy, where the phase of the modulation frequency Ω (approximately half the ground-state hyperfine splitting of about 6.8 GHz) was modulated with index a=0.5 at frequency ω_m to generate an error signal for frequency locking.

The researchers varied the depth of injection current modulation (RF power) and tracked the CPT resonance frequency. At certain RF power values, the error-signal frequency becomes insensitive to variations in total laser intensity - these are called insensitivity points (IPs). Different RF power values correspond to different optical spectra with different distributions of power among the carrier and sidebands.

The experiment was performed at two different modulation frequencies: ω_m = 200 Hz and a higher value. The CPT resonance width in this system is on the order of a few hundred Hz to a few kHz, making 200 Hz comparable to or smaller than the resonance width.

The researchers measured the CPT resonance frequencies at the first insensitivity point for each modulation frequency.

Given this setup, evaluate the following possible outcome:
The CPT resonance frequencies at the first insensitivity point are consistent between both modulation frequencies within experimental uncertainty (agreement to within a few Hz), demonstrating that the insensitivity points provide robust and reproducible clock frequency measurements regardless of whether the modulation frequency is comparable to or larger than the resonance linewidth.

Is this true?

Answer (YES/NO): NO